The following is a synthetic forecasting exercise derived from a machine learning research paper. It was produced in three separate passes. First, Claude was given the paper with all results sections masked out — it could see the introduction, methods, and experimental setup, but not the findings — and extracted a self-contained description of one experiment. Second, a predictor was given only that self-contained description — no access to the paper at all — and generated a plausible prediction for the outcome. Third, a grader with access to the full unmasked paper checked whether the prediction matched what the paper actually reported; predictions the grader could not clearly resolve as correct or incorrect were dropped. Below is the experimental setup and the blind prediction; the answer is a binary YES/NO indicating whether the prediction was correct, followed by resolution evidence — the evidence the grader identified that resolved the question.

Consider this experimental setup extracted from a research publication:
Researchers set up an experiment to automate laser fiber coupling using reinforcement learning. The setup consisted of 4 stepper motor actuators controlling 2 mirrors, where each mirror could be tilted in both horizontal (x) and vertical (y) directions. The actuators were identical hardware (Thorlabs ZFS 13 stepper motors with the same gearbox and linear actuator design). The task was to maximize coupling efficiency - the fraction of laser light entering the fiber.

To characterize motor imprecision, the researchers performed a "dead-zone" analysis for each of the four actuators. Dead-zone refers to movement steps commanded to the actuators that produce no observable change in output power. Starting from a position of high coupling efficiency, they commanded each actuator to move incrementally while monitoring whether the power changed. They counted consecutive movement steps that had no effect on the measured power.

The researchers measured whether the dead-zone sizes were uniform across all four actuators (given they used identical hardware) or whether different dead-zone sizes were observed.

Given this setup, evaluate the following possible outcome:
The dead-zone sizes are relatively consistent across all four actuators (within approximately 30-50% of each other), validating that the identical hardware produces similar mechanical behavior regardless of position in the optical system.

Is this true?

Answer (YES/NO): NO